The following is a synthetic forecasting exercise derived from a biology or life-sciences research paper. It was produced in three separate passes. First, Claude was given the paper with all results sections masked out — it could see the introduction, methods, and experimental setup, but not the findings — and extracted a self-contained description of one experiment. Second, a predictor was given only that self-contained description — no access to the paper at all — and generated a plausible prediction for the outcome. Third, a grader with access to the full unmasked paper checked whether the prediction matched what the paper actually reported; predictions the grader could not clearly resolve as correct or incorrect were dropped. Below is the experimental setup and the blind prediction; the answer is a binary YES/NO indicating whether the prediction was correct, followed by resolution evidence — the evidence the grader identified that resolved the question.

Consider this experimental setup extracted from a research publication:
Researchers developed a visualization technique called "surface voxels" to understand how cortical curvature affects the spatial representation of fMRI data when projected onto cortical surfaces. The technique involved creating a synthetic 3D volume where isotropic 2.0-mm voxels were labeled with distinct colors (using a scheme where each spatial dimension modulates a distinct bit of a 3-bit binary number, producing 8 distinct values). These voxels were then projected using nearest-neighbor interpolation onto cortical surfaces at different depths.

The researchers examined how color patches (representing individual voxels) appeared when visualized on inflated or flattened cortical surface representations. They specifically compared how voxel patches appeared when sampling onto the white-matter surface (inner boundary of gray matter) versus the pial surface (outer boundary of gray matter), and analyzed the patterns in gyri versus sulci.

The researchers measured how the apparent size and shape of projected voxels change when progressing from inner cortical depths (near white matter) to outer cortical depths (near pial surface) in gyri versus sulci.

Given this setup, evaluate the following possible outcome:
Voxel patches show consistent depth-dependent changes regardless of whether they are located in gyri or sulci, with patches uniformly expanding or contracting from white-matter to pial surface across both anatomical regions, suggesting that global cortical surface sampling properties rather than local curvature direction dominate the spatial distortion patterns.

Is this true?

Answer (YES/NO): NO